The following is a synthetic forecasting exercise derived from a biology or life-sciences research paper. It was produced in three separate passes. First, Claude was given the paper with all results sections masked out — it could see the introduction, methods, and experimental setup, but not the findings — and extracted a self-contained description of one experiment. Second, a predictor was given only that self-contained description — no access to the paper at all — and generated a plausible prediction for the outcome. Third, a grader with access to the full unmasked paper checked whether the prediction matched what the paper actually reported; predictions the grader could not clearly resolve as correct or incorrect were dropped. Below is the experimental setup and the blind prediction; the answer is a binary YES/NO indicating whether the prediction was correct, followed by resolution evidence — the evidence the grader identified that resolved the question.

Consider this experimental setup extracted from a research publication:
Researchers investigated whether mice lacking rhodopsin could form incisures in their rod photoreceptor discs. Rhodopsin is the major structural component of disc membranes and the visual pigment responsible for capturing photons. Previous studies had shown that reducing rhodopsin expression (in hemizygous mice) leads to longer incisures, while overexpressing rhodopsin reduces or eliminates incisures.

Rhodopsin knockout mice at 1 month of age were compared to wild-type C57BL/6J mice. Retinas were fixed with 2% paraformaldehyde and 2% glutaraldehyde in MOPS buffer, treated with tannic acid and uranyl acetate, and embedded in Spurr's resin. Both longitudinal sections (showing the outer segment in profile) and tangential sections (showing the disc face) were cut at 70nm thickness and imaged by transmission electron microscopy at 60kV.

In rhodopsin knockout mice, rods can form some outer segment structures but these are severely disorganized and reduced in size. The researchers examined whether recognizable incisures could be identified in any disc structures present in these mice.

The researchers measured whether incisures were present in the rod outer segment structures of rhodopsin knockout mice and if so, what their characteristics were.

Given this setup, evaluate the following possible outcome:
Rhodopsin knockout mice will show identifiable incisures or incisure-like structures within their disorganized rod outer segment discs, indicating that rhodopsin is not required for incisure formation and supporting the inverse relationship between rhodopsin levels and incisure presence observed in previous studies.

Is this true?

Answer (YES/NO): NO